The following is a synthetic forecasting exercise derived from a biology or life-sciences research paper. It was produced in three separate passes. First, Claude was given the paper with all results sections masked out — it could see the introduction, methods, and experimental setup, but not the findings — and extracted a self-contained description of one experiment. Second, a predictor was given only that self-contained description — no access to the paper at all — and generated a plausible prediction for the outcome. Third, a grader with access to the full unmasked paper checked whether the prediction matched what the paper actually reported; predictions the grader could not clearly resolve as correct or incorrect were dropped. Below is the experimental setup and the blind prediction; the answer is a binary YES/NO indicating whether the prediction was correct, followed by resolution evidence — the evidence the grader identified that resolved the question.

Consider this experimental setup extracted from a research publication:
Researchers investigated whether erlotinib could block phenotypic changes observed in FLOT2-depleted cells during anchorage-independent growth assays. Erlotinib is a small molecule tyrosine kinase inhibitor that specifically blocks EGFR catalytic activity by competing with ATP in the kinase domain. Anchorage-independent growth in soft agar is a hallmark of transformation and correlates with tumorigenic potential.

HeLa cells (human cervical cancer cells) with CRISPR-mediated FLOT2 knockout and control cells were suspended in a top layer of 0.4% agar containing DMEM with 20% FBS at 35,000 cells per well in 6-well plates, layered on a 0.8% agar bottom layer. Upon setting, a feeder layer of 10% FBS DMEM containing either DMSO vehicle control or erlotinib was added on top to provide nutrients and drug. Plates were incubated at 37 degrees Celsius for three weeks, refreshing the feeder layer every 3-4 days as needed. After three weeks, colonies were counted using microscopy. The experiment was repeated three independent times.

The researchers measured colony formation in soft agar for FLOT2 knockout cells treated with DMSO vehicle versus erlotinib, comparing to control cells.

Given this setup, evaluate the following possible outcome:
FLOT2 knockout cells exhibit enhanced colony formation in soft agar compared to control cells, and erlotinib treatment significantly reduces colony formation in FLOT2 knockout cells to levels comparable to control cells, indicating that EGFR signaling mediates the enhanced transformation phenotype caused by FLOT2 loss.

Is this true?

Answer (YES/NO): YES